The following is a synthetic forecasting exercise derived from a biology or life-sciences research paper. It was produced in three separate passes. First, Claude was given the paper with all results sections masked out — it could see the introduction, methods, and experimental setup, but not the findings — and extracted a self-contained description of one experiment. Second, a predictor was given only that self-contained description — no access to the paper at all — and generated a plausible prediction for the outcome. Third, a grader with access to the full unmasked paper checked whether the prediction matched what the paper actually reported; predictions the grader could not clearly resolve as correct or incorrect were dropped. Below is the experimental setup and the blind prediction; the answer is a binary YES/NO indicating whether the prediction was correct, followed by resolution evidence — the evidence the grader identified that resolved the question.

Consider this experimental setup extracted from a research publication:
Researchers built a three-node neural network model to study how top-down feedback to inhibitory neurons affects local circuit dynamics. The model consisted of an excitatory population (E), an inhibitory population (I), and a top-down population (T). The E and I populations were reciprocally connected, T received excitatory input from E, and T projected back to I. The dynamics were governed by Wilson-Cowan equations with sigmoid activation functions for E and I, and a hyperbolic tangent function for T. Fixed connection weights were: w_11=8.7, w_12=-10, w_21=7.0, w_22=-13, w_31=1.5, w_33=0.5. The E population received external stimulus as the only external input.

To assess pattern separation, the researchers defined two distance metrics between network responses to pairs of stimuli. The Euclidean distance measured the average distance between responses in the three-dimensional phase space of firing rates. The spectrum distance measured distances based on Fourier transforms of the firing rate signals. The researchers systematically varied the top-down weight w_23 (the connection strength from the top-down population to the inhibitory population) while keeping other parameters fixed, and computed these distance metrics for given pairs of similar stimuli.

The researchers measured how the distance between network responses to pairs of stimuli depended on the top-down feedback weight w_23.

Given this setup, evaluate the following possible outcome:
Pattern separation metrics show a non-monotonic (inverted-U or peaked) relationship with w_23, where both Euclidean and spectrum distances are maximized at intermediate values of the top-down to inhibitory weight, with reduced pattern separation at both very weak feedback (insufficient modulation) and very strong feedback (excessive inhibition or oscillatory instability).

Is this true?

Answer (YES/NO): YES